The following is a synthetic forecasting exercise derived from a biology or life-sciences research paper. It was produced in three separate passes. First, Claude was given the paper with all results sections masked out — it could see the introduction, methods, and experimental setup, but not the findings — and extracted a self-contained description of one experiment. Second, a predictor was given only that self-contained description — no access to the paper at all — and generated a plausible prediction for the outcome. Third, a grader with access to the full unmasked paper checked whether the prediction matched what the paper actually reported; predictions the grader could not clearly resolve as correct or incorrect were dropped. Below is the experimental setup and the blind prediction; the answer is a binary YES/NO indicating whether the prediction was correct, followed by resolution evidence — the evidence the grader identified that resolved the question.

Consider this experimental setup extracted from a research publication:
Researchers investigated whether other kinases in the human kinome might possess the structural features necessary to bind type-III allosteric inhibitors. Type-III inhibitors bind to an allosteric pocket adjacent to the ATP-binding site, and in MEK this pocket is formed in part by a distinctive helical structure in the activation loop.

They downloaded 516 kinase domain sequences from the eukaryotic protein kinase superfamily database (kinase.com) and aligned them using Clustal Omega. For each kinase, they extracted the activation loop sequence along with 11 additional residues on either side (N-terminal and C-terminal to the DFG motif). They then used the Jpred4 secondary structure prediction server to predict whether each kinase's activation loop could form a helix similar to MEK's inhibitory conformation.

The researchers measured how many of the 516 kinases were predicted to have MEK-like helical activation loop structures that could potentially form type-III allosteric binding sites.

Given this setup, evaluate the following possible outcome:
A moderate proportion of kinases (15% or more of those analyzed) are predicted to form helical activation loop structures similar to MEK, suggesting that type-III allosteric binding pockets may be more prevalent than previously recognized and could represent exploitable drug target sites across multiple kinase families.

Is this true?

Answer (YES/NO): NO